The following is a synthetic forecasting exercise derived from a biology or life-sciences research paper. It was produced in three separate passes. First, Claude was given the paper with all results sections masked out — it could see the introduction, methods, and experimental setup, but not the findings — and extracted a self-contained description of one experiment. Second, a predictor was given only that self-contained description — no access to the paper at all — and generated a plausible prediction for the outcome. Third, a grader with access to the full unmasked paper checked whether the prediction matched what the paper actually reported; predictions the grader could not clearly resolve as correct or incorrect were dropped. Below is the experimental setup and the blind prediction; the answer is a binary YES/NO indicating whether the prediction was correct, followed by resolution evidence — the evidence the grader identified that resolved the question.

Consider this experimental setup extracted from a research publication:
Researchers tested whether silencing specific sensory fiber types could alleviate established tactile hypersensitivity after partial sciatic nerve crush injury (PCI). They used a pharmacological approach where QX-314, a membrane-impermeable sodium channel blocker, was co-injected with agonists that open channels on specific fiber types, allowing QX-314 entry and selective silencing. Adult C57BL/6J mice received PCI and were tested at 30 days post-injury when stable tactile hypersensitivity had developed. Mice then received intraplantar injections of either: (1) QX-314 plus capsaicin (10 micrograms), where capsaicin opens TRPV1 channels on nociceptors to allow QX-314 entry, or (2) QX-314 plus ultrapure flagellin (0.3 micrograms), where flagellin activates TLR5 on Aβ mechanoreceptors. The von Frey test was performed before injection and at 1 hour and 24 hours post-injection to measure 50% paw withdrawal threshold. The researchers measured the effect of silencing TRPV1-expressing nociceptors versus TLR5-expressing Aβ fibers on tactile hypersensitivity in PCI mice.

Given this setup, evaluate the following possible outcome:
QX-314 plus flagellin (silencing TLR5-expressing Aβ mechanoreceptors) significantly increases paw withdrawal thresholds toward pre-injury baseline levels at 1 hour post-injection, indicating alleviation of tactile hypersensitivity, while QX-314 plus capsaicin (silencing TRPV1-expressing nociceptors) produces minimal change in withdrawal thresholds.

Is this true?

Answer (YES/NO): NO